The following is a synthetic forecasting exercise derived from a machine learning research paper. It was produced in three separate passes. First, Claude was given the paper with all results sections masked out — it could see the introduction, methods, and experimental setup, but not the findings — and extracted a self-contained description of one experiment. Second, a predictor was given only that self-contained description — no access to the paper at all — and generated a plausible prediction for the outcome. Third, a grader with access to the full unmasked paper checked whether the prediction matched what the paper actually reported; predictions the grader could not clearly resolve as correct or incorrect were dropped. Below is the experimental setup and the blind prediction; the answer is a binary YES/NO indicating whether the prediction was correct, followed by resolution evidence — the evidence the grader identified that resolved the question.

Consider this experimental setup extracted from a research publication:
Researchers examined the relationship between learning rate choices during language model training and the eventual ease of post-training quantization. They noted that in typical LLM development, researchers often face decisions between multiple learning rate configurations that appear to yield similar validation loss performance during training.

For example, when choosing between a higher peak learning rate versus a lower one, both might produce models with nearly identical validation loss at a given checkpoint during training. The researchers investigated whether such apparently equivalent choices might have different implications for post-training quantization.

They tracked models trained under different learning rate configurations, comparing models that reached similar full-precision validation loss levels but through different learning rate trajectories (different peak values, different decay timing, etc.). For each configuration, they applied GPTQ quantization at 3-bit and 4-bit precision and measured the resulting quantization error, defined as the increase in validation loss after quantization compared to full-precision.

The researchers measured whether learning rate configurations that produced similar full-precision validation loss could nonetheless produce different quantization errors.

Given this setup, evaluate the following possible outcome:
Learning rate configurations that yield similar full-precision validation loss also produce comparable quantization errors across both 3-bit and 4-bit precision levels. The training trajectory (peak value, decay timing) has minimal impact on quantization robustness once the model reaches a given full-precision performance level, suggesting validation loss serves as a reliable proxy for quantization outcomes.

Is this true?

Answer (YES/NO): NO